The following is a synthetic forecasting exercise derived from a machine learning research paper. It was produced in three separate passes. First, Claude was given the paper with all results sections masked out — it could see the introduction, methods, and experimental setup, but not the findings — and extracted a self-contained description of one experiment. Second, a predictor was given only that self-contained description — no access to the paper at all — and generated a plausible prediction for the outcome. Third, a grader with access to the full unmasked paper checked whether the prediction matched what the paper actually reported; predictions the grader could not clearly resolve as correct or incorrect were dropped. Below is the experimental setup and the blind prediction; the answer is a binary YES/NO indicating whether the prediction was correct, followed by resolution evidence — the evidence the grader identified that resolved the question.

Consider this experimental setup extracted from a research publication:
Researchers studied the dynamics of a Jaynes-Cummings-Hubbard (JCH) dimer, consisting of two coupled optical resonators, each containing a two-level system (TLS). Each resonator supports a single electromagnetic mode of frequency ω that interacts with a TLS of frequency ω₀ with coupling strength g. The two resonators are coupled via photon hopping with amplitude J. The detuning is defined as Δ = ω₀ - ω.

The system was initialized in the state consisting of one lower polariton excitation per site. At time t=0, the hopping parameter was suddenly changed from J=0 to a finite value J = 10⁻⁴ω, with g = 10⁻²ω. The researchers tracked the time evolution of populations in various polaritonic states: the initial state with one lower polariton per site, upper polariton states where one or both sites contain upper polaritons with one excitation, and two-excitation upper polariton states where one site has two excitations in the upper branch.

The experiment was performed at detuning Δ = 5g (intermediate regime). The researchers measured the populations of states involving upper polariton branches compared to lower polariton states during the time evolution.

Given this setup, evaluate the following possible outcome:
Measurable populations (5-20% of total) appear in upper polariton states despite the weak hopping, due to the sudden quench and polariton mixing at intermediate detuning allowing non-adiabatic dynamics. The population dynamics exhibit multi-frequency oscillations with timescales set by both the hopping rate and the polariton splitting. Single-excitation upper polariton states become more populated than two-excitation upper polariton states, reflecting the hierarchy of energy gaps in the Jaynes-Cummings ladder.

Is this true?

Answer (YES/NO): NO